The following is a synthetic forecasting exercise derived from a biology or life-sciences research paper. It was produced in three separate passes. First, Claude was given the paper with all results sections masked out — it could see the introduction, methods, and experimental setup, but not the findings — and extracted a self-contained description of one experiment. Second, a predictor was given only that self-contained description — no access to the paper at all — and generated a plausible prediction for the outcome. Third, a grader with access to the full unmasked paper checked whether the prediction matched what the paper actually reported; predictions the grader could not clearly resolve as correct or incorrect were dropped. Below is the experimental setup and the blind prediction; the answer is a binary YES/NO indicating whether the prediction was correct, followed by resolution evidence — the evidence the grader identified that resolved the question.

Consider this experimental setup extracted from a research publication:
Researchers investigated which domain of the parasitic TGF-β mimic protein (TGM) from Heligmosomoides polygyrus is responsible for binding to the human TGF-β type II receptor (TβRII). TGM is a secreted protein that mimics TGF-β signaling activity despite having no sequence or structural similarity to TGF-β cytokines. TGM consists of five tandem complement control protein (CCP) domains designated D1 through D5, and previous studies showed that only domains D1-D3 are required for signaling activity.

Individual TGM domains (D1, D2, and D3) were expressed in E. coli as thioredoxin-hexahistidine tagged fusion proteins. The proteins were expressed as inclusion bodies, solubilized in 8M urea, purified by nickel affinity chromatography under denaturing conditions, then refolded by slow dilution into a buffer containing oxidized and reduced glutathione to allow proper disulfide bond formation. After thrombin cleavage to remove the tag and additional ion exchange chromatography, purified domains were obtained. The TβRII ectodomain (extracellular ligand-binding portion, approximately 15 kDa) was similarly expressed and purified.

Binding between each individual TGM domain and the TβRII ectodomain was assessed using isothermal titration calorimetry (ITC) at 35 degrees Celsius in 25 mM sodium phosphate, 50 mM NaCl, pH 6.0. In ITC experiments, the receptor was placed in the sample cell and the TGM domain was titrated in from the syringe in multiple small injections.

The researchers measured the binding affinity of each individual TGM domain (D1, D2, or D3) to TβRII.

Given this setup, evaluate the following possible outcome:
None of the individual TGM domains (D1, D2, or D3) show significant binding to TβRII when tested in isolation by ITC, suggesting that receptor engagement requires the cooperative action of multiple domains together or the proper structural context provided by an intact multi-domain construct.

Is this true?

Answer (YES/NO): NO